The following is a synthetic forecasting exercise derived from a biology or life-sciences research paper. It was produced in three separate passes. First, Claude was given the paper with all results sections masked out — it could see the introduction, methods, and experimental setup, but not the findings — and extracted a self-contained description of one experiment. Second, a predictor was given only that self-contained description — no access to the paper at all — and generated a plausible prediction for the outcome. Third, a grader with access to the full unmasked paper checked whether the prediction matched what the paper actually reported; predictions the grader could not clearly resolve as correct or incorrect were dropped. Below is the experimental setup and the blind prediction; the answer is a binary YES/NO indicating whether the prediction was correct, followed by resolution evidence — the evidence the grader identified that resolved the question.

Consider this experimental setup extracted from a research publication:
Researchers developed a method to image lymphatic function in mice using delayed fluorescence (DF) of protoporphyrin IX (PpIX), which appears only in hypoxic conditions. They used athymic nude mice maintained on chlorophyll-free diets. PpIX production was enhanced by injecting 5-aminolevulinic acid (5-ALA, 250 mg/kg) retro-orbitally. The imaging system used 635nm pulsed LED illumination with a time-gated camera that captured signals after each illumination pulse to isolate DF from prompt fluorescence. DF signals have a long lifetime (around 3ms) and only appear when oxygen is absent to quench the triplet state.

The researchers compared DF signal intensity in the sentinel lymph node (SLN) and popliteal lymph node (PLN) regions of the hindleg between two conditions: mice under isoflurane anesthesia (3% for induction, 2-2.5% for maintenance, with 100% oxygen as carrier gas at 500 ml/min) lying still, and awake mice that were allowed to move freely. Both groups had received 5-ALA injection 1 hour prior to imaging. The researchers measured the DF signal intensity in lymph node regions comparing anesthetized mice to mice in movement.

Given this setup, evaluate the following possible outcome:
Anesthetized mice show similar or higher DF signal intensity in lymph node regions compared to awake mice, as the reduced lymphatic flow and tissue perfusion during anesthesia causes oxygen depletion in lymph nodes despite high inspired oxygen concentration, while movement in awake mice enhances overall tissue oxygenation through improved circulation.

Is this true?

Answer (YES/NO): NO